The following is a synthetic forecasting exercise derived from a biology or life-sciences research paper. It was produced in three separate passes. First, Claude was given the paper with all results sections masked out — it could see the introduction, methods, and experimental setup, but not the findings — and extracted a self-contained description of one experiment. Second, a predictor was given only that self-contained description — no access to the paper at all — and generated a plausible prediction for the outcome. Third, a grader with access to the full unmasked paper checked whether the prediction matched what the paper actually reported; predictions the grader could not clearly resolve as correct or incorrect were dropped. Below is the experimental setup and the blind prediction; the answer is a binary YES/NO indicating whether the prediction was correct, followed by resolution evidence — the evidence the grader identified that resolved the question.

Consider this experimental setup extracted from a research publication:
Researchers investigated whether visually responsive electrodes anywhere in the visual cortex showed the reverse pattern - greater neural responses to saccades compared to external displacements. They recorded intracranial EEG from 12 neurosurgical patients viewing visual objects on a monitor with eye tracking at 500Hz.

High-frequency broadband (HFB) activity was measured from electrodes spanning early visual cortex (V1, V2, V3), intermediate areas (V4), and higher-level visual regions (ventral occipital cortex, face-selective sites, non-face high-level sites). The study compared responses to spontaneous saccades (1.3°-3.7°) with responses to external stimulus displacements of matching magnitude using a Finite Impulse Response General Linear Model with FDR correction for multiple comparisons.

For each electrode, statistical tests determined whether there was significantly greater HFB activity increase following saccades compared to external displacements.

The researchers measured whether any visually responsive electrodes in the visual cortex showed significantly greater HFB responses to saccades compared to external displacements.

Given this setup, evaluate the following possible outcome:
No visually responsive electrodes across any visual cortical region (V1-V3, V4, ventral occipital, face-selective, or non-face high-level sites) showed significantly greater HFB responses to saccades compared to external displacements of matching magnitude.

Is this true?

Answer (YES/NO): YES